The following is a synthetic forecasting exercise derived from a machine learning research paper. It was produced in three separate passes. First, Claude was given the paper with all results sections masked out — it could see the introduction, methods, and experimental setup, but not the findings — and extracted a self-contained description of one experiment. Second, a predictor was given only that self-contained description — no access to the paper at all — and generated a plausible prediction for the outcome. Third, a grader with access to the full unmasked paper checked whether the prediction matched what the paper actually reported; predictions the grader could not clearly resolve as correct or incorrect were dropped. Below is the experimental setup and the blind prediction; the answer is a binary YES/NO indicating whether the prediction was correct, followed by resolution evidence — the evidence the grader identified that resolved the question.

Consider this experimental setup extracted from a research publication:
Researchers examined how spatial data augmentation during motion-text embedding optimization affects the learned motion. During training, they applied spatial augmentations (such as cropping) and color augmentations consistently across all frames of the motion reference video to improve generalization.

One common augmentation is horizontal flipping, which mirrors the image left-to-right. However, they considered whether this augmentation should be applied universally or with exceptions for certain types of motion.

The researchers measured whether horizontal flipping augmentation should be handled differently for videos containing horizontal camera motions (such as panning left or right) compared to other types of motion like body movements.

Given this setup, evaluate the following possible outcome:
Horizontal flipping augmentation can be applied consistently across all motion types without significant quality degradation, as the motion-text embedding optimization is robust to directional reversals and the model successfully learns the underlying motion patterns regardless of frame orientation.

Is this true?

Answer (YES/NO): NO